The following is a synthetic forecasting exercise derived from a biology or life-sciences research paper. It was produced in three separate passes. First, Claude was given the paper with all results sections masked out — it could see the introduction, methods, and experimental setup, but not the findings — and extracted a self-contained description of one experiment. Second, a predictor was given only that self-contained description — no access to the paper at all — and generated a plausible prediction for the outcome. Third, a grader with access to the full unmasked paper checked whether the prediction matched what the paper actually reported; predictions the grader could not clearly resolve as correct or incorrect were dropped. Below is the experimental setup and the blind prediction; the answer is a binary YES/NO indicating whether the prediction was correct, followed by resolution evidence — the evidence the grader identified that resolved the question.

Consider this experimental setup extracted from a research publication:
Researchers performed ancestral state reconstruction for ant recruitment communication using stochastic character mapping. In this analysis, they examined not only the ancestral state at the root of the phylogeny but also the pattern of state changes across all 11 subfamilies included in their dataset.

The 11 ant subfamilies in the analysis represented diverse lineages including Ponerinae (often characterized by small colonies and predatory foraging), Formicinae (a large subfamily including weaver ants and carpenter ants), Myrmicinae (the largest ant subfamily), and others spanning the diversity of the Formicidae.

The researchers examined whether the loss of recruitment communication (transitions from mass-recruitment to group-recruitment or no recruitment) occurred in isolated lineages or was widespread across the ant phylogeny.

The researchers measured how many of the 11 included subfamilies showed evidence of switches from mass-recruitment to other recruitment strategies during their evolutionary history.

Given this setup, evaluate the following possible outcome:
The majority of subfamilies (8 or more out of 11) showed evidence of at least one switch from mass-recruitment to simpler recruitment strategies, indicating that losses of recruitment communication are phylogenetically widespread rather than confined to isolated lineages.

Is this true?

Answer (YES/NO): YES